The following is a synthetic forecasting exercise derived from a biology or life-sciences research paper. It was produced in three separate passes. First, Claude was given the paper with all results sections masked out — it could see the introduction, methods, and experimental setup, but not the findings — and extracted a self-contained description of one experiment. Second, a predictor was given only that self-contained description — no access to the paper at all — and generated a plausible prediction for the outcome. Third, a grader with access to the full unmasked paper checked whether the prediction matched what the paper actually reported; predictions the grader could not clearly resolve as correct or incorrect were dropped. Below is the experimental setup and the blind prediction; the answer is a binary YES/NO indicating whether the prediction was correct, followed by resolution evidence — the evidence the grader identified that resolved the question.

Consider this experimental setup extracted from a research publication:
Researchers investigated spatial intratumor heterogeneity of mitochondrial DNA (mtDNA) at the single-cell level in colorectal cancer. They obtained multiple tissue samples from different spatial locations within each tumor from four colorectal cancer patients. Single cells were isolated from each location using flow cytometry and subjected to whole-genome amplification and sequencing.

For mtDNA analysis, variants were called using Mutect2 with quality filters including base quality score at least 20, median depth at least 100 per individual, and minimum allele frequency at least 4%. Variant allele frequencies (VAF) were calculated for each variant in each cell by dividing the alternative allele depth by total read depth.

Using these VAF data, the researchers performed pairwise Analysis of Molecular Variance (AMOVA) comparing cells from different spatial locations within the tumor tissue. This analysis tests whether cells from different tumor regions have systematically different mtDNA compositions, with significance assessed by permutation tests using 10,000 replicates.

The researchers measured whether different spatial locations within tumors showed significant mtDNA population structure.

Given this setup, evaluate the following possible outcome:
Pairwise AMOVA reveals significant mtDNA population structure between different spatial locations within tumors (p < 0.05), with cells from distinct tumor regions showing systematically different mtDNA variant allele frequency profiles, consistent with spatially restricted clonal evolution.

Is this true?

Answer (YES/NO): YES